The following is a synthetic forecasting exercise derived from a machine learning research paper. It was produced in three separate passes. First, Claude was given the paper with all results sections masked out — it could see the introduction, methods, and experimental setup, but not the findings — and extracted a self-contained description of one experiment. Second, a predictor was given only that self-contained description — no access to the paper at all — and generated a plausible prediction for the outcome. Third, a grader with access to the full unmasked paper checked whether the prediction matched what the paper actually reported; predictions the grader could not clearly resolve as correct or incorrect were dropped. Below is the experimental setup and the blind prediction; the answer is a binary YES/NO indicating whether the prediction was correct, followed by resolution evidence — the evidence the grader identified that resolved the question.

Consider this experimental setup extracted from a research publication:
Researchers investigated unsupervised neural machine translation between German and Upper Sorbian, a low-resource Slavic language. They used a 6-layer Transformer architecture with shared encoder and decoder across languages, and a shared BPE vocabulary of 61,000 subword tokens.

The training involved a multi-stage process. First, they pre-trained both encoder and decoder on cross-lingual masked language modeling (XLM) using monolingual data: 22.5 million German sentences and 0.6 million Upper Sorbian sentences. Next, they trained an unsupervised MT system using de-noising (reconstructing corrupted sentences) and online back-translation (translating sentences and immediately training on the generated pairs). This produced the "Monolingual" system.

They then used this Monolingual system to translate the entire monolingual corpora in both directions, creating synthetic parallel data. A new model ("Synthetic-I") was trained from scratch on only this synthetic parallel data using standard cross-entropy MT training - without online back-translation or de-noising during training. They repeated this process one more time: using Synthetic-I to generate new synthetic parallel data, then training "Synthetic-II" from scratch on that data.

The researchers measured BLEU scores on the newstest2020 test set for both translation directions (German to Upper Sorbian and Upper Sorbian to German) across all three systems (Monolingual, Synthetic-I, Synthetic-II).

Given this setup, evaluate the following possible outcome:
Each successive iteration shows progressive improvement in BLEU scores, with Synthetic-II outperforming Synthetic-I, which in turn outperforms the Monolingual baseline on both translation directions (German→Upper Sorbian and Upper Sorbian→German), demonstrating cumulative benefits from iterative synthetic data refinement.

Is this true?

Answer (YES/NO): NO